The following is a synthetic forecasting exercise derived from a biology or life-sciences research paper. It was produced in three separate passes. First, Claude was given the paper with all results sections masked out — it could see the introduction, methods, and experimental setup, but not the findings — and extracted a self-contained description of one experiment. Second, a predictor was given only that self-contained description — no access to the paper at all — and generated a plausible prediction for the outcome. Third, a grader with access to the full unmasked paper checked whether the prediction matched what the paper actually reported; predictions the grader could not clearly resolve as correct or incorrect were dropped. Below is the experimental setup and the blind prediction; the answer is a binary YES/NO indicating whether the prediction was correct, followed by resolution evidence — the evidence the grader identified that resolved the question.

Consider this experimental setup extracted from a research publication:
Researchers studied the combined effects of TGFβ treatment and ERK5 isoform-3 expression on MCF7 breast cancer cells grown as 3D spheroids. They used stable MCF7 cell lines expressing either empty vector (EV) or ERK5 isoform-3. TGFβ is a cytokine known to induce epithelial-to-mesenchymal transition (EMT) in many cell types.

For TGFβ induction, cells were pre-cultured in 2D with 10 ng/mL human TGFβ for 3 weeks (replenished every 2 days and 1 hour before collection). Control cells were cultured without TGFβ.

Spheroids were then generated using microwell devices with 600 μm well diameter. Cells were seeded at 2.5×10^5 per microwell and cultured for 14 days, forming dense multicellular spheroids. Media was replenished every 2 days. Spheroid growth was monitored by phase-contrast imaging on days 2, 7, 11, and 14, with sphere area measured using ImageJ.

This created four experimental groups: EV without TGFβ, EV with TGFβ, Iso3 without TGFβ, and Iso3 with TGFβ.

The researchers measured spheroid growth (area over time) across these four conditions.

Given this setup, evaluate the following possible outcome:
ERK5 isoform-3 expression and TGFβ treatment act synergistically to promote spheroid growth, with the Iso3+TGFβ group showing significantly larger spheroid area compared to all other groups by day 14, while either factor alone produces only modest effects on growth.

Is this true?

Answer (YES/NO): NO